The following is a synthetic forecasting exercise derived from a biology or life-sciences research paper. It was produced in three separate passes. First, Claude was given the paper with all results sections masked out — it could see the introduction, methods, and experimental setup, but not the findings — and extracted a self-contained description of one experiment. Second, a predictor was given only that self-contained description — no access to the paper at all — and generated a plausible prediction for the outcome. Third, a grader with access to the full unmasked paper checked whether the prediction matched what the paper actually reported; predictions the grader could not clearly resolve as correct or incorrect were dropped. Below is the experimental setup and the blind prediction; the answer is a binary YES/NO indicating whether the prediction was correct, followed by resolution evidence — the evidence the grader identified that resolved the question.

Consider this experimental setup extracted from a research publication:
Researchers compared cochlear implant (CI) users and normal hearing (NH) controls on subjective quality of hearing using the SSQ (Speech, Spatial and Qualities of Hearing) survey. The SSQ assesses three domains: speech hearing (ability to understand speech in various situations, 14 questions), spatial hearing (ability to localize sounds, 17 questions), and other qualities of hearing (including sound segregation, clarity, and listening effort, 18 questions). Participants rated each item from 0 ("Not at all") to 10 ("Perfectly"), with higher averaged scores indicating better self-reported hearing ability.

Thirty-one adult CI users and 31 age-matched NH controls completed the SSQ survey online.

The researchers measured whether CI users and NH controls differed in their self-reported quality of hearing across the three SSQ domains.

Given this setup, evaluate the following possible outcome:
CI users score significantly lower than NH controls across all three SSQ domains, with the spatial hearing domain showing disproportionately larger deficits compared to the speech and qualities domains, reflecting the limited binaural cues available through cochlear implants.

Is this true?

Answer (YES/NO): YES